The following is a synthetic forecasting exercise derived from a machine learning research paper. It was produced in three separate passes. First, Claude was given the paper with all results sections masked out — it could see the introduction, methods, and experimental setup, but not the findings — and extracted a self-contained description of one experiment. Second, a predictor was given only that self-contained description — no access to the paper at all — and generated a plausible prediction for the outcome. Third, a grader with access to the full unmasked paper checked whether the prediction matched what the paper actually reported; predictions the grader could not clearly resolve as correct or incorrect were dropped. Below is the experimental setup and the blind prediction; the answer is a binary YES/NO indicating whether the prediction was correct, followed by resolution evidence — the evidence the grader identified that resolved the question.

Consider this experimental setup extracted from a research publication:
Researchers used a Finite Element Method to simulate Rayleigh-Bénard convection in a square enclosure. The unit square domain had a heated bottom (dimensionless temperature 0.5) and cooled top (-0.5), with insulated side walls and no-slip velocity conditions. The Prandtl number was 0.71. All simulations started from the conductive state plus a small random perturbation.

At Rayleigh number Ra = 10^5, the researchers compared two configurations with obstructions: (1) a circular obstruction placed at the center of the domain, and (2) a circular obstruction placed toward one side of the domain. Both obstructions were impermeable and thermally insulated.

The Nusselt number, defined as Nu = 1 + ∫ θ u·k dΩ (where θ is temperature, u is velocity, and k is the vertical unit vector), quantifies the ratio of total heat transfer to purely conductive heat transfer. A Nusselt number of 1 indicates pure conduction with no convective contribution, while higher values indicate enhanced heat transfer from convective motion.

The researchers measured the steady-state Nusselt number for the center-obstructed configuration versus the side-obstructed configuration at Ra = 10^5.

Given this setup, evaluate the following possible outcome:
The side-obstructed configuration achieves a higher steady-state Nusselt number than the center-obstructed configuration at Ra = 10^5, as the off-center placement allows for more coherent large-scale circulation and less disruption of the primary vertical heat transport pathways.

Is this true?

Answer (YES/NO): NO